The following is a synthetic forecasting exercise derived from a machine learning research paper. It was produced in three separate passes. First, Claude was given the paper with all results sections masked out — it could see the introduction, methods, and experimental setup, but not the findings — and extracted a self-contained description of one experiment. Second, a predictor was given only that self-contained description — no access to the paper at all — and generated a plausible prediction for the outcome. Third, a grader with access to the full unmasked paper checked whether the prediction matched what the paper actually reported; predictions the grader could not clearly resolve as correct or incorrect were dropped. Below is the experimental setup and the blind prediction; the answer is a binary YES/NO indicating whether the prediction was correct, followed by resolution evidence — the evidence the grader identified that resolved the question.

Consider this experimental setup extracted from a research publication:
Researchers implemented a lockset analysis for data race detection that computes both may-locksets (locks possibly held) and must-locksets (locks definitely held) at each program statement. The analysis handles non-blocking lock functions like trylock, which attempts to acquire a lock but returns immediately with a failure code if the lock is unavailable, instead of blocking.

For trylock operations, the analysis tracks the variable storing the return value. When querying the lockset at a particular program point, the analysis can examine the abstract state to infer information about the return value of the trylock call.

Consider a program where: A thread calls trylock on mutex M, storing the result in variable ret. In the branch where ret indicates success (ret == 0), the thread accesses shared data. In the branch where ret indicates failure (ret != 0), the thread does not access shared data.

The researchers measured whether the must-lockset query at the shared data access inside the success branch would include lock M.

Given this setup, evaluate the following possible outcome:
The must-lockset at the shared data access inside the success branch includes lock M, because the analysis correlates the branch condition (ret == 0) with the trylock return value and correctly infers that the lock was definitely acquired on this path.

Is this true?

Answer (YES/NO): YES